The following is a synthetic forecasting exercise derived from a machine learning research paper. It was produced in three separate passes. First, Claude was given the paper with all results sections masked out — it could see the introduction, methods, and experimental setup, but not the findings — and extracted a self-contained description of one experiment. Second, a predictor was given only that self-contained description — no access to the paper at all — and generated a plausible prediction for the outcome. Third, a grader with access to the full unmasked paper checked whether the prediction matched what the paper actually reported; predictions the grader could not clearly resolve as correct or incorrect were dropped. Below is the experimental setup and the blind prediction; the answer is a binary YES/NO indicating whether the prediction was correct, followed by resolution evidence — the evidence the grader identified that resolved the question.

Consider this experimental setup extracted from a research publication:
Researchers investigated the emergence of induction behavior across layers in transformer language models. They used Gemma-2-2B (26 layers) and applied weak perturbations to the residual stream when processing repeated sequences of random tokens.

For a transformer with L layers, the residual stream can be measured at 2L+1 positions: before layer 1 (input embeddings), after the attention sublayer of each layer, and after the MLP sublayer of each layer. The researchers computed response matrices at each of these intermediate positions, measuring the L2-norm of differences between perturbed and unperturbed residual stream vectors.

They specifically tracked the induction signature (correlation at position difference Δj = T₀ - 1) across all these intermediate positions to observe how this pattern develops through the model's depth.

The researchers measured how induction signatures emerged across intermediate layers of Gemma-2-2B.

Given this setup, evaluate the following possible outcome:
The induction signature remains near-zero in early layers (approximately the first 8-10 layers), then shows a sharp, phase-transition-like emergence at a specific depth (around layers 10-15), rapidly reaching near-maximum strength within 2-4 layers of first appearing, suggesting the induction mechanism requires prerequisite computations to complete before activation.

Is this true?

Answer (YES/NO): NO